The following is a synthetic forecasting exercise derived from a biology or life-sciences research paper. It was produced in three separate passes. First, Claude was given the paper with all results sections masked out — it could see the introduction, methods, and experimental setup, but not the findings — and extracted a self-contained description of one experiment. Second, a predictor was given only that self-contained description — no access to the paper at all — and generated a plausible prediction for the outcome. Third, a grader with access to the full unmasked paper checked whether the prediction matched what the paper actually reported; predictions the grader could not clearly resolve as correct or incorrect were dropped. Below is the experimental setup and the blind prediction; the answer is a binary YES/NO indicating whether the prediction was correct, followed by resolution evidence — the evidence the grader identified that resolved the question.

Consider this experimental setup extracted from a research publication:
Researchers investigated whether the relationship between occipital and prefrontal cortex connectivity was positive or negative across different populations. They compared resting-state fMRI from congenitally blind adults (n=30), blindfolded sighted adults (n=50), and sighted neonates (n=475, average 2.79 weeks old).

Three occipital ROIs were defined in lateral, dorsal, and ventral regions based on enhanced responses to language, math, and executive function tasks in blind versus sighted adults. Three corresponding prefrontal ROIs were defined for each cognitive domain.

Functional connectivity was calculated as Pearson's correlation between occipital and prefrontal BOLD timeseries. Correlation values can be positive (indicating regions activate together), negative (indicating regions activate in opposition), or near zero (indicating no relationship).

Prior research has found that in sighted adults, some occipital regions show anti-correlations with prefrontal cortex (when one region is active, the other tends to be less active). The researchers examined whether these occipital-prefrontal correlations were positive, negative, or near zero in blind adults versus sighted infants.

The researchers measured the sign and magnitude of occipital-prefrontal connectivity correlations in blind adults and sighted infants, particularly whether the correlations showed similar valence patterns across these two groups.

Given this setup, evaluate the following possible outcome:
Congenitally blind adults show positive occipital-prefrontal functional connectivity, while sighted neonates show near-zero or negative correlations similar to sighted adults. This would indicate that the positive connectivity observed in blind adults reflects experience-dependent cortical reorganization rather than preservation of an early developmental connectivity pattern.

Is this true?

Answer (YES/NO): NO